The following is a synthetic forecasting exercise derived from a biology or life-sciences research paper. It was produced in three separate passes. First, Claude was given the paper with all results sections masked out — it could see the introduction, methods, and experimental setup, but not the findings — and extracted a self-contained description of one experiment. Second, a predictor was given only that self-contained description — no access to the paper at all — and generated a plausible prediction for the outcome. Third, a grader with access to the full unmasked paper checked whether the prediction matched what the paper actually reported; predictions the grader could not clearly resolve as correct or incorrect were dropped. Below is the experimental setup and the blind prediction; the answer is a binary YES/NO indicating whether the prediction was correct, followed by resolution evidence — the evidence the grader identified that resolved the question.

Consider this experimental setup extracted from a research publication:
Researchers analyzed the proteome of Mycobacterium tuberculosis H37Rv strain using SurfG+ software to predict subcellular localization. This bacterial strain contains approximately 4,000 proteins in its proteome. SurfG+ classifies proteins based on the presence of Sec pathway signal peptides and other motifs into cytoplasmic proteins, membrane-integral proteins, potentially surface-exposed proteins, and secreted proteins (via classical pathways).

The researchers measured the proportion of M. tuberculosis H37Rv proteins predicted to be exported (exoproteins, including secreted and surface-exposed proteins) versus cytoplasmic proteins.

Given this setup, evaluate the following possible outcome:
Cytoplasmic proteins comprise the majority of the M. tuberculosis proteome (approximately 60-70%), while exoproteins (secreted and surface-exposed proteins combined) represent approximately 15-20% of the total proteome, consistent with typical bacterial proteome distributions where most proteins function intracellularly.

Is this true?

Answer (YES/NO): NO